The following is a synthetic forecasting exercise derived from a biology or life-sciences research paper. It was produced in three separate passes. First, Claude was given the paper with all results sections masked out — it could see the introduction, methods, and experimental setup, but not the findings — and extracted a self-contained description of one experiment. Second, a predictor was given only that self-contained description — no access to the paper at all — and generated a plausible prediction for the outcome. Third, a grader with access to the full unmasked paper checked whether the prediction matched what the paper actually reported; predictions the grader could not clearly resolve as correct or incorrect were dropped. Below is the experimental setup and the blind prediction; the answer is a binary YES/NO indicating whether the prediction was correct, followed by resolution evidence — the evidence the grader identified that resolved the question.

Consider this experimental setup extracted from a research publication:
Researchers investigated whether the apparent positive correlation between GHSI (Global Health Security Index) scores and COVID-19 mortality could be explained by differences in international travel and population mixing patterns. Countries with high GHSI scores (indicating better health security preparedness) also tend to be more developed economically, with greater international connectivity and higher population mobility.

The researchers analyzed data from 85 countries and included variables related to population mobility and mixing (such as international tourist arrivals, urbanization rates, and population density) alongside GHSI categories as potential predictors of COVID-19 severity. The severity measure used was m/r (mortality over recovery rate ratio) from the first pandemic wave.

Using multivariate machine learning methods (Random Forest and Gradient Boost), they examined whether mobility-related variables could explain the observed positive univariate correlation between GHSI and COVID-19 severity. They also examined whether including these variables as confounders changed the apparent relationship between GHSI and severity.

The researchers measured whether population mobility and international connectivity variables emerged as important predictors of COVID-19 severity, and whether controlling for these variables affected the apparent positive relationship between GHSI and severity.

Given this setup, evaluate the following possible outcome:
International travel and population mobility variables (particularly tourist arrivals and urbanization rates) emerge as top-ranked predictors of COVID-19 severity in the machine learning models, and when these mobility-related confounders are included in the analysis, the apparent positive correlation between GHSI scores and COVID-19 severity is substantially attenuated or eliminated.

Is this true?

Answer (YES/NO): NO